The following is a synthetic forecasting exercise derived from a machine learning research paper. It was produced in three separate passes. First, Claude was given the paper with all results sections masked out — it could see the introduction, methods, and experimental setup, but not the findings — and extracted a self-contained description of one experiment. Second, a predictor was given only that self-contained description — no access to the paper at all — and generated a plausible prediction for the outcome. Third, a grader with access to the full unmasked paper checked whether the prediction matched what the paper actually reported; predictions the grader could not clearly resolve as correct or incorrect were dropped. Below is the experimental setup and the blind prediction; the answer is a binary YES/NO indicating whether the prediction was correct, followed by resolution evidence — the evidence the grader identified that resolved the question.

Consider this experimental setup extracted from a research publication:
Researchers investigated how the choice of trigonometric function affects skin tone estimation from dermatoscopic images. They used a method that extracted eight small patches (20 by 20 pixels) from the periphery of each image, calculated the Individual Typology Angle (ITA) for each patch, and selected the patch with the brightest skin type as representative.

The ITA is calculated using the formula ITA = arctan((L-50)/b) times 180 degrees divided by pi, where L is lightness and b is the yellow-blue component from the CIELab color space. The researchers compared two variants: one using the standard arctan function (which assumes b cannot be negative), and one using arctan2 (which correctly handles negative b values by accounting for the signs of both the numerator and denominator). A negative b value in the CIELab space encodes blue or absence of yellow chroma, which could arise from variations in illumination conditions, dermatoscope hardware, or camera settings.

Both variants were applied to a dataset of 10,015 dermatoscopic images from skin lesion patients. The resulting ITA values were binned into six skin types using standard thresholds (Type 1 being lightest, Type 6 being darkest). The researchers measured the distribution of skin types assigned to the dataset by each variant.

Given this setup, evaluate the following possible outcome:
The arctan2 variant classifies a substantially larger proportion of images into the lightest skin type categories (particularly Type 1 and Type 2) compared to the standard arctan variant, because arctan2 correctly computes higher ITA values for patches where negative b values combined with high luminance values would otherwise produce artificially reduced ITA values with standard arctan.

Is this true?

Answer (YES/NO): YES